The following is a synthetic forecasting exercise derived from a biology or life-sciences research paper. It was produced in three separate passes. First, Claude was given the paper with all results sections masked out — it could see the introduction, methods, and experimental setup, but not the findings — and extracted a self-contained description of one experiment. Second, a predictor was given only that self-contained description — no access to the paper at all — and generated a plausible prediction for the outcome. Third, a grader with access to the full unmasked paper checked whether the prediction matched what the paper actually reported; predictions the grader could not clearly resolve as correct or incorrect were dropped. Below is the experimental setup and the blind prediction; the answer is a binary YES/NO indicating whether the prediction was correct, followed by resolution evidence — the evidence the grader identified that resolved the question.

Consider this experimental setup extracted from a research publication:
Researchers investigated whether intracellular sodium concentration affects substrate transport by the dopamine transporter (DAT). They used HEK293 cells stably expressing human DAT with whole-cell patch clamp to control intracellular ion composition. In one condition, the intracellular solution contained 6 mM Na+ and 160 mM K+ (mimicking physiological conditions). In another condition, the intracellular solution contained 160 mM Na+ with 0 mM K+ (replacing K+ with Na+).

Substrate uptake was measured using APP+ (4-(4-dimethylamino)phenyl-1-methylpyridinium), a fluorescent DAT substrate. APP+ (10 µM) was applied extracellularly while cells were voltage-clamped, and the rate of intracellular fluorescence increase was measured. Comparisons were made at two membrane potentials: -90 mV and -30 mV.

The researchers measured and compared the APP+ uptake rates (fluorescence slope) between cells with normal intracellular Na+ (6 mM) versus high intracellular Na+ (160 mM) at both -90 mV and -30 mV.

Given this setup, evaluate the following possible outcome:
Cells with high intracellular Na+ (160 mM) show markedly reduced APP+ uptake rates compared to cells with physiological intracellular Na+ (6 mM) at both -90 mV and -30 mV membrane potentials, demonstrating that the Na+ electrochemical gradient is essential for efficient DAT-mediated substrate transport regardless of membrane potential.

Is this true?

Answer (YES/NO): YES